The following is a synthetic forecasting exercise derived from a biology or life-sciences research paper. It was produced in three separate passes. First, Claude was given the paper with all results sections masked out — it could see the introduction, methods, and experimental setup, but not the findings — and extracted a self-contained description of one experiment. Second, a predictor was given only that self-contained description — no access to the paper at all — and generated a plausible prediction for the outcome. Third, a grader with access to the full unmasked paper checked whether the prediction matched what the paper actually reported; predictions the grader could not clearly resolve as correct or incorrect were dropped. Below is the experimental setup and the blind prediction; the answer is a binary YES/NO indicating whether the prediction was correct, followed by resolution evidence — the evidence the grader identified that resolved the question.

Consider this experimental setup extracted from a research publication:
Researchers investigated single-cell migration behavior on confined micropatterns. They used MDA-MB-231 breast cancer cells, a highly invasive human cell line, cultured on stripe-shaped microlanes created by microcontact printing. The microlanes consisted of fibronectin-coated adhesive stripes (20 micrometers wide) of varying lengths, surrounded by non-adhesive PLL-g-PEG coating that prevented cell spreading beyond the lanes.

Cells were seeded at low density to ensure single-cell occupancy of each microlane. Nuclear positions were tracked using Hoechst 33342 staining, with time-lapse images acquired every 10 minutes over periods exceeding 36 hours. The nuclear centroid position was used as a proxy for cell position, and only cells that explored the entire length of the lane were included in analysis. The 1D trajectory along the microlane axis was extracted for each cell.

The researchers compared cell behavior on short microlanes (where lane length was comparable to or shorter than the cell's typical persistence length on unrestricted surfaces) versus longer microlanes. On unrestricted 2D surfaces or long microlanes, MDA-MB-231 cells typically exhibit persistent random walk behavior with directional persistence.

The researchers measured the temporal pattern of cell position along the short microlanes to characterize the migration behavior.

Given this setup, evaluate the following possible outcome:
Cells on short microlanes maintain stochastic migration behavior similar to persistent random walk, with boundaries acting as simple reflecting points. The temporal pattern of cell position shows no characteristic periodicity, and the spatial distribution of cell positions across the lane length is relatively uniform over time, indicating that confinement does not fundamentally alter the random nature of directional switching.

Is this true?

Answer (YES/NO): NO